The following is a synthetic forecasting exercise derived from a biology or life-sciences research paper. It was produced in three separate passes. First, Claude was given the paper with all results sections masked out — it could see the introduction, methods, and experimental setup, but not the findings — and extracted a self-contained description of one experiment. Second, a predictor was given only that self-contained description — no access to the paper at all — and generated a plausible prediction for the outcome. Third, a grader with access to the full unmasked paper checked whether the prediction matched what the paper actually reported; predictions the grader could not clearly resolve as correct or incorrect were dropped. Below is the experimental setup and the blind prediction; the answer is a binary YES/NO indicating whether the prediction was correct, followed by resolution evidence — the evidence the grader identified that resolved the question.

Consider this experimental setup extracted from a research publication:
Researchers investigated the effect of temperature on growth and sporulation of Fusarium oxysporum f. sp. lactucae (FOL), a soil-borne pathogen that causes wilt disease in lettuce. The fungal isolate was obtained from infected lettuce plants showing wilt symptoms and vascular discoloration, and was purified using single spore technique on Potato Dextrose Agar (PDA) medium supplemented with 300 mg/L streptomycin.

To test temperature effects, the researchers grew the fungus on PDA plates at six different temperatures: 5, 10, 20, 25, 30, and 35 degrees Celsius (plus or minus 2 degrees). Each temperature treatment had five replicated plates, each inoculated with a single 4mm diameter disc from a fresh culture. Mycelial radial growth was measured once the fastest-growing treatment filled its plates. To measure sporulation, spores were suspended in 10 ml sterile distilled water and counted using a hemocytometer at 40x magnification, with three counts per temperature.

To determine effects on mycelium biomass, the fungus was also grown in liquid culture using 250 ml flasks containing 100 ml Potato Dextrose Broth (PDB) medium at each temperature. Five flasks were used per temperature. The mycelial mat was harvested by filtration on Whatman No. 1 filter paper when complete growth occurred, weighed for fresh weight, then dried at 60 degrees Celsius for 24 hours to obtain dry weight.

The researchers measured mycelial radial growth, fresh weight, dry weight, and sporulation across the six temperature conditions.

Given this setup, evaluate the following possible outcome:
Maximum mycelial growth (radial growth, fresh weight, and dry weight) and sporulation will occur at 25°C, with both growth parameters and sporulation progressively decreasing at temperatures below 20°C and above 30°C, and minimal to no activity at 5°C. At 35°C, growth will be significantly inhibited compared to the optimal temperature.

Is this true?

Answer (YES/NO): YES